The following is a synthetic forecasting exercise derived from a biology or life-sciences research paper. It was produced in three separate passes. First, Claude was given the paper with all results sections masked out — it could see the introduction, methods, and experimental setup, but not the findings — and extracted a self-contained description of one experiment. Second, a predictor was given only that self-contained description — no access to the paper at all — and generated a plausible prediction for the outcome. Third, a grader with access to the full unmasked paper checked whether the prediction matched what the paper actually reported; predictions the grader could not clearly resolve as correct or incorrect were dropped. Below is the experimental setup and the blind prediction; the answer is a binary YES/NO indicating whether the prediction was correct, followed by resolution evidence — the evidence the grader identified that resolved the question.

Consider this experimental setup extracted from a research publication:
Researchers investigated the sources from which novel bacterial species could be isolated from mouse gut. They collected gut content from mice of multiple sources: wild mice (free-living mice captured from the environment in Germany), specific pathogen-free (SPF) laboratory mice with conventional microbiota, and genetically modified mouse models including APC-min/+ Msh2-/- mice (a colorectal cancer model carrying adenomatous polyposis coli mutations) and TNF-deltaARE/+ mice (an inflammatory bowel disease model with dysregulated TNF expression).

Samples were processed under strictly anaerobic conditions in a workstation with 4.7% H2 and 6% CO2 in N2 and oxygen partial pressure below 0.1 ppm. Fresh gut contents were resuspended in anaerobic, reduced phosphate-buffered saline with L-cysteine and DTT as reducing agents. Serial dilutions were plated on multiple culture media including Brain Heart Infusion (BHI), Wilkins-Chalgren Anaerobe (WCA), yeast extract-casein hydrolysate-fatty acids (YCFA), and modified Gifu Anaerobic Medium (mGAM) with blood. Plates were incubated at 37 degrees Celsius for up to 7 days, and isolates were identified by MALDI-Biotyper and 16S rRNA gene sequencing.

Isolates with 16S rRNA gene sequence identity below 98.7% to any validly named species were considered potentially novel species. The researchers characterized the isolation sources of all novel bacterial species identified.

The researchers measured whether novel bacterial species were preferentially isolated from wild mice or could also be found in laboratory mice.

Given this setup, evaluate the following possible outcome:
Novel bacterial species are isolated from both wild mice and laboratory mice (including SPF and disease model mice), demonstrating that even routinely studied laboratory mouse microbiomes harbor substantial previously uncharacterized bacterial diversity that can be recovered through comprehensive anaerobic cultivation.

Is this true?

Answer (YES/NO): YES